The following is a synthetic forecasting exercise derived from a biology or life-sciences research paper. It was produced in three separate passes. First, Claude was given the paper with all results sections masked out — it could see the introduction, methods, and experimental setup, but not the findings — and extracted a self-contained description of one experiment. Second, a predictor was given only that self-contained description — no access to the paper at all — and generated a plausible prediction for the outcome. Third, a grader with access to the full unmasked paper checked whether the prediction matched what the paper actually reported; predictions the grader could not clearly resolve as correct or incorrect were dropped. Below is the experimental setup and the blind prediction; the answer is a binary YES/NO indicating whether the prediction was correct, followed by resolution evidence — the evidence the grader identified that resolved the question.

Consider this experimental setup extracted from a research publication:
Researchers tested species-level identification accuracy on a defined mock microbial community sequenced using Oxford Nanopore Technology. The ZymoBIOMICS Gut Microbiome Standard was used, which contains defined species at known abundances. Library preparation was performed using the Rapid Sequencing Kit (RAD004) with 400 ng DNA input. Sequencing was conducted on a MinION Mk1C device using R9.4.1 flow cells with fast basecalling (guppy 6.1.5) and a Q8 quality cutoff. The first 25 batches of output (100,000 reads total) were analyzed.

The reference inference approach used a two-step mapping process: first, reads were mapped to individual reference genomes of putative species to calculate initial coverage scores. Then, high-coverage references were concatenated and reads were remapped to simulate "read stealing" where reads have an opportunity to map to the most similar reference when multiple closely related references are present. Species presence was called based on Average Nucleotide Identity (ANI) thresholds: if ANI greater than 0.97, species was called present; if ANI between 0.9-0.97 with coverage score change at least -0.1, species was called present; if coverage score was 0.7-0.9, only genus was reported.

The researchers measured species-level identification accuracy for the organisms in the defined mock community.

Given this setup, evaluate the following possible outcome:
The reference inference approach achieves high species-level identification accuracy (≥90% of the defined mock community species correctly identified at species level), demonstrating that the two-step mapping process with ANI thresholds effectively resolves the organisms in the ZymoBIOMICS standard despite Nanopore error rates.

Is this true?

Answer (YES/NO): NO